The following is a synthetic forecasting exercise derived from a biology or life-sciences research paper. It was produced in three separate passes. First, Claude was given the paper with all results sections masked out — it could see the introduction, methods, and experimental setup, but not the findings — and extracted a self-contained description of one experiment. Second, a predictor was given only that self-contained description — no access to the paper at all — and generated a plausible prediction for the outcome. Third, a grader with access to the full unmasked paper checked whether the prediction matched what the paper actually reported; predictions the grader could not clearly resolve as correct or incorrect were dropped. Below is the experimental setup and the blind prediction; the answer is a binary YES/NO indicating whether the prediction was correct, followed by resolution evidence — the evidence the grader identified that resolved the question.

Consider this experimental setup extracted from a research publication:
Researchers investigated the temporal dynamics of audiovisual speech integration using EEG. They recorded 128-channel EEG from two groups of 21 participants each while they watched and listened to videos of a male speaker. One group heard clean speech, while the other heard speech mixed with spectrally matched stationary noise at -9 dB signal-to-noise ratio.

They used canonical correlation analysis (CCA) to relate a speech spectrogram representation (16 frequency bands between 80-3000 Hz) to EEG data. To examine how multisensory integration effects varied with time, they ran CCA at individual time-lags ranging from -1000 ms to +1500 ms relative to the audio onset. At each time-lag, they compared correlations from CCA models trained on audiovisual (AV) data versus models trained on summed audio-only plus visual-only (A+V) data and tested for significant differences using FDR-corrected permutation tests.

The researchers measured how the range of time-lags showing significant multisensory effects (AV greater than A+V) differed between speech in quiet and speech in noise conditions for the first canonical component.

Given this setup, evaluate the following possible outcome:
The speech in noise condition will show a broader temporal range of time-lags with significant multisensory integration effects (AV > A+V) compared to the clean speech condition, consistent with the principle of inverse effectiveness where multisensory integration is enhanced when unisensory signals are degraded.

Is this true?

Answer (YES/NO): YES